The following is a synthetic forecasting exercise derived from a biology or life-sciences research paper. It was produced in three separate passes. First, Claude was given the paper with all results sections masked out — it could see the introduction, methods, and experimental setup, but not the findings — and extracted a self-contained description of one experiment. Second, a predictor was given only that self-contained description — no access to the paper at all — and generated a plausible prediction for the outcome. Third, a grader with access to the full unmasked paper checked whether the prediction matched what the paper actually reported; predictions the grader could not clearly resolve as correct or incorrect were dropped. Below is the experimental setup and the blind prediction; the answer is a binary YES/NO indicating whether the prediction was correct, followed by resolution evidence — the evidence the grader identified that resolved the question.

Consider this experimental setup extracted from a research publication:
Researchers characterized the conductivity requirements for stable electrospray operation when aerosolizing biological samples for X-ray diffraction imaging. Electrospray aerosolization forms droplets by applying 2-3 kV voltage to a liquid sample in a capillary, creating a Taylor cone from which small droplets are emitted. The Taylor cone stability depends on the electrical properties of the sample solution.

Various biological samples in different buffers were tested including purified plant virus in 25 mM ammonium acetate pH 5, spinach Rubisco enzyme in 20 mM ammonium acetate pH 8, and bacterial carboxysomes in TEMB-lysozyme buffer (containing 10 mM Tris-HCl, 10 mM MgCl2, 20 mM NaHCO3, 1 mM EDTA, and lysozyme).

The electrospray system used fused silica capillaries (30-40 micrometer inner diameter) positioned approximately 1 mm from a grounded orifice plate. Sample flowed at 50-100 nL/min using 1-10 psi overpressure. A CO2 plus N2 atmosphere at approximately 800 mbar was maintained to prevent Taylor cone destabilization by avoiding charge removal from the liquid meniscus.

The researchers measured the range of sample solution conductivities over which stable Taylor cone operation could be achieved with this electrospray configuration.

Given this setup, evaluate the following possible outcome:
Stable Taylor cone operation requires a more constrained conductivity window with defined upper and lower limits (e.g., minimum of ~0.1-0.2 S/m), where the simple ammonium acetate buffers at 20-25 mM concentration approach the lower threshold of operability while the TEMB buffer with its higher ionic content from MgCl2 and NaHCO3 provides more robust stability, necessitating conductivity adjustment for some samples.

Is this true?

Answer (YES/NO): NO